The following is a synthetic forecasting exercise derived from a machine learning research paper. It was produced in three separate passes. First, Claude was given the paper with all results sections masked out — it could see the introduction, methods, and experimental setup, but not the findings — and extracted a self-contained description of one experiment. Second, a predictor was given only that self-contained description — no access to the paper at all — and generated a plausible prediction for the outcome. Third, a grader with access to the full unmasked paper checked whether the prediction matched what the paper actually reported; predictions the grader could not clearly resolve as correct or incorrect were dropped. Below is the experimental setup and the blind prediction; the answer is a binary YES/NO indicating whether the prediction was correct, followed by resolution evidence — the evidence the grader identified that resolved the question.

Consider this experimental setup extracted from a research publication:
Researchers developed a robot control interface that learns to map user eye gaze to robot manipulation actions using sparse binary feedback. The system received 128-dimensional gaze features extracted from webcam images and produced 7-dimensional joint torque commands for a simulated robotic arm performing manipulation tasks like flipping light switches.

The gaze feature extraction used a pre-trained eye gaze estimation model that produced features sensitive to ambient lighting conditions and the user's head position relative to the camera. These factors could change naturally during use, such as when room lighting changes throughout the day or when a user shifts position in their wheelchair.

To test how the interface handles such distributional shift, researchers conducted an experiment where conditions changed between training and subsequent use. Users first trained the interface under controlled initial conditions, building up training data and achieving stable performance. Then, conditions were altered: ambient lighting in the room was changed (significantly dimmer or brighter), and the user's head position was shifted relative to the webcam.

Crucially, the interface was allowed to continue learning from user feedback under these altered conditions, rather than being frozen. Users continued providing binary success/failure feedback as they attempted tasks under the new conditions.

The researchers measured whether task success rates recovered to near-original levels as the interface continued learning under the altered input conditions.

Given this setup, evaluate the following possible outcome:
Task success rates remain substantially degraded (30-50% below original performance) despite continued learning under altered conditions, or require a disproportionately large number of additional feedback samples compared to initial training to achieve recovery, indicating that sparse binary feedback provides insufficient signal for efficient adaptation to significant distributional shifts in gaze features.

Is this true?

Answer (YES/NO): NO